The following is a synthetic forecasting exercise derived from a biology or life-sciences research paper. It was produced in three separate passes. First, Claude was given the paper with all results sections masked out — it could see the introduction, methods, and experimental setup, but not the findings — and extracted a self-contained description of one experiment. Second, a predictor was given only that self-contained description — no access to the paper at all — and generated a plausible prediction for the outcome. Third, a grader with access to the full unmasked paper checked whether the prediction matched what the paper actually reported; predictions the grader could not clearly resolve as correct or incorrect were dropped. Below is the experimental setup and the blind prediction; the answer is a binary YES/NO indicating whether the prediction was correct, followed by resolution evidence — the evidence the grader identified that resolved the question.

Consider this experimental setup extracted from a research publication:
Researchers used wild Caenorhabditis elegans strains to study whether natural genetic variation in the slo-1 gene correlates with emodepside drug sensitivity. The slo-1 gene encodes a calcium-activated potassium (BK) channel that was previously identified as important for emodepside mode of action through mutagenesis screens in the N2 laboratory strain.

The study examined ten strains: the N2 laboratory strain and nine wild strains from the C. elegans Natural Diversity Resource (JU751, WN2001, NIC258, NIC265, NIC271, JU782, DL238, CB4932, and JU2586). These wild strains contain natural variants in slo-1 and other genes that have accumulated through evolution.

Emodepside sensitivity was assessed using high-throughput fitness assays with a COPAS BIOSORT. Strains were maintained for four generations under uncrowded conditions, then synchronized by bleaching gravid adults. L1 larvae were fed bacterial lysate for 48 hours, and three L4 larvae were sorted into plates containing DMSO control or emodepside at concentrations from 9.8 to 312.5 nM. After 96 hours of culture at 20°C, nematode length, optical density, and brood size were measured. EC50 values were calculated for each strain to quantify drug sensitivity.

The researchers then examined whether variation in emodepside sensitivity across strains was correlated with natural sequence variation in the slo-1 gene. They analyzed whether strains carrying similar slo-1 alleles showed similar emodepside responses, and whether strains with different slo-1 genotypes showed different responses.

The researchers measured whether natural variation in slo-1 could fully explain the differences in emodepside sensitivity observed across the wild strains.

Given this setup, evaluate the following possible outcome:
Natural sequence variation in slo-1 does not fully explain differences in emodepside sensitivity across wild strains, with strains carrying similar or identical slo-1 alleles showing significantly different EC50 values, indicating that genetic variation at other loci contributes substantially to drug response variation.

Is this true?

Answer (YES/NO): YES